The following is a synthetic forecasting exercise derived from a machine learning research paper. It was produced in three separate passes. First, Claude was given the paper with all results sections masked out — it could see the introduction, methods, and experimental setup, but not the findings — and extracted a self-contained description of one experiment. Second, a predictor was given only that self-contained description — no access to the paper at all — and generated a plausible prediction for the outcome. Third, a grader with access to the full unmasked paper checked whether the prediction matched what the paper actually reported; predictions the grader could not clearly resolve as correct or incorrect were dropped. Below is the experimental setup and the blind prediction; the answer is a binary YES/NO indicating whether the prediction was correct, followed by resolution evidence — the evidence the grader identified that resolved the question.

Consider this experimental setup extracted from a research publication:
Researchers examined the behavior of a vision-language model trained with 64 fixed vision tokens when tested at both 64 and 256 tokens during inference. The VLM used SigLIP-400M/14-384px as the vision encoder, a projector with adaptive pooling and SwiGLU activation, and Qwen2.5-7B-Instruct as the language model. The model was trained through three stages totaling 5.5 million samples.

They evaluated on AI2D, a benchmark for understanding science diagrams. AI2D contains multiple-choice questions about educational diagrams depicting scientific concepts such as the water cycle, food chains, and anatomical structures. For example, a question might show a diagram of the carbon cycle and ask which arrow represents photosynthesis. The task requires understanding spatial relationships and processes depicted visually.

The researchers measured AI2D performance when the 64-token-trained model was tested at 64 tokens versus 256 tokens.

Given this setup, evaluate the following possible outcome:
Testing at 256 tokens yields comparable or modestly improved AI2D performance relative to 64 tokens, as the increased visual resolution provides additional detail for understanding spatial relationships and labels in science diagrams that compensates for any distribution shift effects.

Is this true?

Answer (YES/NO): NO